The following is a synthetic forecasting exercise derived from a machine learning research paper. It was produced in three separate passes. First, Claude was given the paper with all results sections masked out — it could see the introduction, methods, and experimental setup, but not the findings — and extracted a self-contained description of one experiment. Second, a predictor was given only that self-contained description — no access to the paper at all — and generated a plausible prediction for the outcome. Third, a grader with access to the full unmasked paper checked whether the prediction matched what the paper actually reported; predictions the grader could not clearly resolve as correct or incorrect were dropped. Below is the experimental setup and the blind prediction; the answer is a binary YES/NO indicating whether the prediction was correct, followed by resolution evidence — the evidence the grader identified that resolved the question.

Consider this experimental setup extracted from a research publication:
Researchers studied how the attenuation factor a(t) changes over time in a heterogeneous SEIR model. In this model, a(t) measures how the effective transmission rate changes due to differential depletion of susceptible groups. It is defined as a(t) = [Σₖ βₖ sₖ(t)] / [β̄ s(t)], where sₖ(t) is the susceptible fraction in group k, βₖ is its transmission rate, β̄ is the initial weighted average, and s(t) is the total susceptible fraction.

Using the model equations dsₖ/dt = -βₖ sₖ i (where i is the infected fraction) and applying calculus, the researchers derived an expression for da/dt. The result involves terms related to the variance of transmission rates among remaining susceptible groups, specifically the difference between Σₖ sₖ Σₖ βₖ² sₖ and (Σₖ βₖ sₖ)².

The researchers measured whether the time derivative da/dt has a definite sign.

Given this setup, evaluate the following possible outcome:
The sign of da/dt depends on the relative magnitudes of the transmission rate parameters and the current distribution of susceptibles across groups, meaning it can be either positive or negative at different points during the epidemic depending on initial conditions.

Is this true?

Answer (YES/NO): NO